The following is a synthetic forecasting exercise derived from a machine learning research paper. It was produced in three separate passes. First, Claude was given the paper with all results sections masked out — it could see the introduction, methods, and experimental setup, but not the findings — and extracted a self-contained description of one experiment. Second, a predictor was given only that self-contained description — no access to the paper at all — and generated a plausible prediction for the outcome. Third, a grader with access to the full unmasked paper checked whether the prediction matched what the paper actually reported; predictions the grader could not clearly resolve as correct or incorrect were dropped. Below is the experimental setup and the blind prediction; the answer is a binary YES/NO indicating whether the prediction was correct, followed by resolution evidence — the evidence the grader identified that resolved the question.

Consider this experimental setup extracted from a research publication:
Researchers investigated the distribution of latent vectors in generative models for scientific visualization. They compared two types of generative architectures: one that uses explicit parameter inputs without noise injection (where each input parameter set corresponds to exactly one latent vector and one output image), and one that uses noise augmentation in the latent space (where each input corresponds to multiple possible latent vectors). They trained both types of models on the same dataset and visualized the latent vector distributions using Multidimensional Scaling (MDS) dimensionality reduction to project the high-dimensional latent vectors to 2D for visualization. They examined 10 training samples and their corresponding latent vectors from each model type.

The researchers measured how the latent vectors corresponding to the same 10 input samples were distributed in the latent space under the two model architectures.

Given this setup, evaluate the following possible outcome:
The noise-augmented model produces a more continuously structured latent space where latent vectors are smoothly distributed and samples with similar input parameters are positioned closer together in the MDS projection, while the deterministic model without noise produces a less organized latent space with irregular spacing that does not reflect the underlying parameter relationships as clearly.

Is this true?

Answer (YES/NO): NO